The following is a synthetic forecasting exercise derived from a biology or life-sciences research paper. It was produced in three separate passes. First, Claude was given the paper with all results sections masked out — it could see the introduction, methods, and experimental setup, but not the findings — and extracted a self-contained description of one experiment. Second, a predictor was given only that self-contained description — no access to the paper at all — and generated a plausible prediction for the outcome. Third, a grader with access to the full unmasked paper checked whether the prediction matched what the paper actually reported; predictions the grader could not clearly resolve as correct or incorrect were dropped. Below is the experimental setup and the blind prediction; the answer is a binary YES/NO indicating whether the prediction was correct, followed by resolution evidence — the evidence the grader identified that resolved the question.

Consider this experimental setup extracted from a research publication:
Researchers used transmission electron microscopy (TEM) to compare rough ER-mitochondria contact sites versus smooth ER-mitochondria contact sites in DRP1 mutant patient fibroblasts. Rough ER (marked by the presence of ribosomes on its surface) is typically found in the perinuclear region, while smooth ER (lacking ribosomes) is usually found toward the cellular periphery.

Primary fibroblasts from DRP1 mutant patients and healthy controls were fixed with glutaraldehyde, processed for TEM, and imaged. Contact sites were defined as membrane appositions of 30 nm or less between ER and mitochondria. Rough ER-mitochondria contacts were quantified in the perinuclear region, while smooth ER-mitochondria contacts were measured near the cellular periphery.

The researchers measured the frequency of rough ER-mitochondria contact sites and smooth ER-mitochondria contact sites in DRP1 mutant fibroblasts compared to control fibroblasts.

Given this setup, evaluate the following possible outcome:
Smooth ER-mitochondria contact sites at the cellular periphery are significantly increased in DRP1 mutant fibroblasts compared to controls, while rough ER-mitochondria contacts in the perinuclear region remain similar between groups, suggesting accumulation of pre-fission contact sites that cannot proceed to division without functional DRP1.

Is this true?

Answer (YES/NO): NO